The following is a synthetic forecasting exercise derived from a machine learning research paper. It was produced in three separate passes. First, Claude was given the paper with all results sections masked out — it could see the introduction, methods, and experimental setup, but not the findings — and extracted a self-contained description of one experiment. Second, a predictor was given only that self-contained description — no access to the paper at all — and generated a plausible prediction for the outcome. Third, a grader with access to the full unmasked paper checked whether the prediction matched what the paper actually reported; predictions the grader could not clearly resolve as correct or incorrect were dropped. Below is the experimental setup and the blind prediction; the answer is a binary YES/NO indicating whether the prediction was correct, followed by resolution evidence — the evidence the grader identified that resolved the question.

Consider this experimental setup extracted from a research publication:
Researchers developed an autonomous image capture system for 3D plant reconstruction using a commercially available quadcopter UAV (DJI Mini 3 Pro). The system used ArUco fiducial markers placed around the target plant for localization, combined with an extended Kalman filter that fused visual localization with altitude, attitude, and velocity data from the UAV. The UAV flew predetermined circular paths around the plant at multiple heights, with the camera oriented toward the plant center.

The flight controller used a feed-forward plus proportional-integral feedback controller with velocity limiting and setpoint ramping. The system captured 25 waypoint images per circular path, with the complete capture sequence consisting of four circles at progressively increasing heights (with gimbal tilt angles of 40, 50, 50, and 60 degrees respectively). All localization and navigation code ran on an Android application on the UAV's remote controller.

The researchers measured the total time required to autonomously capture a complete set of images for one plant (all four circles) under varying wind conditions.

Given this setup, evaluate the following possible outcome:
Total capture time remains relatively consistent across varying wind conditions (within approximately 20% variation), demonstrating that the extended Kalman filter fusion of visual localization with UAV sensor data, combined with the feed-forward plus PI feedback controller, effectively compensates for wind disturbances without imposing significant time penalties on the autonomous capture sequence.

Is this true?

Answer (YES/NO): NO